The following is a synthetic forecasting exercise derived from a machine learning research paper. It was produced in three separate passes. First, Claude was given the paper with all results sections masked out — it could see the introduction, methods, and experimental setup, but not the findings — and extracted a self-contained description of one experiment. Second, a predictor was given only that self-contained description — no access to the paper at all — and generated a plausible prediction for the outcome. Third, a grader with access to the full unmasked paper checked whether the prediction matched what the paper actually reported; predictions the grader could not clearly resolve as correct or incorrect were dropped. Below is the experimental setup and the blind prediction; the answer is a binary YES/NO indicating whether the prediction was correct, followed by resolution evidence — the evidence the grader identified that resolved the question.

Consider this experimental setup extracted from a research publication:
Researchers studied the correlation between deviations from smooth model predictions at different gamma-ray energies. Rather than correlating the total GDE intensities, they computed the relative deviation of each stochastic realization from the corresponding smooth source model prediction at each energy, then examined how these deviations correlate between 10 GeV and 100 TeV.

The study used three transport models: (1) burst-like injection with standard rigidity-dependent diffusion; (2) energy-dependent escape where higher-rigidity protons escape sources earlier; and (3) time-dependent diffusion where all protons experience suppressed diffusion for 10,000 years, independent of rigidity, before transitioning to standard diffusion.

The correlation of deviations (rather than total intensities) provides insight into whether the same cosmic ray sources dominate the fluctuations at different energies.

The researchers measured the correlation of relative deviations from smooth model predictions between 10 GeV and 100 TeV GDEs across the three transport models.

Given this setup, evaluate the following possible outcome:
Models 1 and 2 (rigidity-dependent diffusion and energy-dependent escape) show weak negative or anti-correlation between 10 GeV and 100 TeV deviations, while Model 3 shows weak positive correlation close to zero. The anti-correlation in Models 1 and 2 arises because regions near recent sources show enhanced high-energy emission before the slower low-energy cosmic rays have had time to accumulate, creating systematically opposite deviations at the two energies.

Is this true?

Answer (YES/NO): NO